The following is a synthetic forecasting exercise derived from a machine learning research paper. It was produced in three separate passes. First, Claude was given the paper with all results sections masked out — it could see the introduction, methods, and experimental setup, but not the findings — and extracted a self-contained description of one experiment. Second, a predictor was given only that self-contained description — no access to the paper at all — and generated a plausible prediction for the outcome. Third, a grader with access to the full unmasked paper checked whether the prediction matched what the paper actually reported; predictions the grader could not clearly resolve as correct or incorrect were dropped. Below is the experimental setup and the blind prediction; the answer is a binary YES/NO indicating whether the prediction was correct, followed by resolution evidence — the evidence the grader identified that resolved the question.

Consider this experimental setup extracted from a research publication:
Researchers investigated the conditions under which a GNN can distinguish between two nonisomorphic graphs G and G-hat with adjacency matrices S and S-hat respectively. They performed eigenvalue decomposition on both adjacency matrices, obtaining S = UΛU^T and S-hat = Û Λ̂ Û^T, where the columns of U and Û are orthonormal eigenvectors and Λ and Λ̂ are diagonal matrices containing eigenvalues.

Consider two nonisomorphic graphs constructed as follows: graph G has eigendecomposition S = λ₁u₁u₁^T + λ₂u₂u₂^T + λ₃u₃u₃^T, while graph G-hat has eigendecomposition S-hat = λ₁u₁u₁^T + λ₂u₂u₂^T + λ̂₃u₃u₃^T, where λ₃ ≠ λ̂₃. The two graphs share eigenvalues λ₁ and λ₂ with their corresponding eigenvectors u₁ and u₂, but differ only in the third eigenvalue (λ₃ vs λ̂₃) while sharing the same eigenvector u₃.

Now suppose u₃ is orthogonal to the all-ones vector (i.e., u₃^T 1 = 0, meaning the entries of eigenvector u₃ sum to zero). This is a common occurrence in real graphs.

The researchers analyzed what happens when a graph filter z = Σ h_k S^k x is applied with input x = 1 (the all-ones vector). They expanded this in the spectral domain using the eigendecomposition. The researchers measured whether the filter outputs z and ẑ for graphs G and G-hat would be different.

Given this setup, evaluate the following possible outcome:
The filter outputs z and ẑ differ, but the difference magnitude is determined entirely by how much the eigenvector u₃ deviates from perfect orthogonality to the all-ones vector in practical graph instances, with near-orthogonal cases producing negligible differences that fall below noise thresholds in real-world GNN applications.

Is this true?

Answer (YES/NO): NO